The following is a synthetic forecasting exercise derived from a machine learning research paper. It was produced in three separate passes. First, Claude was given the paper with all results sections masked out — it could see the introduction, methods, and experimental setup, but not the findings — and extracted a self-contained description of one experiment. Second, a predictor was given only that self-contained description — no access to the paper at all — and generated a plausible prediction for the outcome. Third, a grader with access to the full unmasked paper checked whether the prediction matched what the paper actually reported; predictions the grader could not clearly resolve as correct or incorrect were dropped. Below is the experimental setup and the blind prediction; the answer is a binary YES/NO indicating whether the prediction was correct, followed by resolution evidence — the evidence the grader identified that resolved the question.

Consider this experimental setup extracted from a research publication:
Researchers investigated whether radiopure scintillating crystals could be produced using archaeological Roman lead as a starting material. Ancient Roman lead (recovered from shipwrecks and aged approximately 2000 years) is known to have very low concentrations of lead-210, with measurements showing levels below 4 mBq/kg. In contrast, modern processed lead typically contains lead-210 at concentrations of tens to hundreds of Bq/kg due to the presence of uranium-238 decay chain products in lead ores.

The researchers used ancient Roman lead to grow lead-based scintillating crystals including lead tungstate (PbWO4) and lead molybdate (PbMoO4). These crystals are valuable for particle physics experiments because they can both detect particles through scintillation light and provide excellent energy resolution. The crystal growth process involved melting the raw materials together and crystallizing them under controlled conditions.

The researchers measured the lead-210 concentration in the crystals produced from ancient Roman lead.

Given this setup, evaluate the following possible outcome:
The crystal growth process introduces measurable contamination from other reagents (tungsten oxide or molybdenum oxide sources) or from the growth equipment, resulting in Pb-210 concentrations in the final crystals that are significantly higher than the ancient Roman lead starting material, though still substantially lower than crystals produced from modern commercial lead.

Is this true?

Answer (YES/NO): YES